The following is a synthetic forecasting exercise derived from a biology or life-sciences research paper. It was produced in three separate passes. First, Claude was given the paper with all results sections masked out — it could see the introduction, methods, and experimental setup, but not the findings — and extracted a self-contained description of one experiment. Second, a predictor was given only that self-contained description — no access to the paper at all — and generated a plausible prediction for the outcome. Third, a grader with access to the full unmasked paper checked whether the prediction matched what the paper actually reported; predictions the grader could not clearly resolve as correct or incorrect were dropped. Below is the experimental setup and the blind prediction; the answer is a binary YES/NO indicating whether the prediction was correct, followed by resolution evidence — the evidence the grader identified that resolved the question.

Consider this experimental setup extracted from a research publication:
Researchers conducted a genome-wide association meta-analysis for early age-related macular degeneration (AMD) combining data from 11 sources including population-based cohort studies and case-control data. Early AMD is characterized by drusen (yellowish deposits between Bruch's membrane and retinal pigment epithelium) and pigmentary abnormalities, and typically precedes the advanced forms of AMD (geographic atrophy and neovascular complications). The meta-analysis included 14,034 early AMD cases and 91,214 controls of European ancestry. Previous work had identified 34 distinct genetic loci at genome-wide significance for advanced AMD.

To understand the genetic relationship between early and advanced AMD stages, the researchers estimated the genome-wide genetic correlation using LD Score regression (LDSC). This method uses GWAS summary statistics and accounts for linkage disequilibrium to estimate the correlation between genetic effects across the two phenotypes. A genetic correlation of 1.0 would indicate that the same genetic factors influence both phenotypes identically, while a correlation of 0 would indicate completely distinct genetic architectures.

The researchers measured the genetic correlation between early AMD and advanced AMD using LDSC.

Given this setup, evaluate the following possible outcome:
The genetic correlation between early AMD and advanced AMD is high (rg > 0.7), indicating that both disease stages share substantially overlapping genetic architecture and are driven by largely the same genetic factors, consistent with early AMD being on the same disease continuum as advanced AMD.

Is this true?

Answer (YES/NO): YES